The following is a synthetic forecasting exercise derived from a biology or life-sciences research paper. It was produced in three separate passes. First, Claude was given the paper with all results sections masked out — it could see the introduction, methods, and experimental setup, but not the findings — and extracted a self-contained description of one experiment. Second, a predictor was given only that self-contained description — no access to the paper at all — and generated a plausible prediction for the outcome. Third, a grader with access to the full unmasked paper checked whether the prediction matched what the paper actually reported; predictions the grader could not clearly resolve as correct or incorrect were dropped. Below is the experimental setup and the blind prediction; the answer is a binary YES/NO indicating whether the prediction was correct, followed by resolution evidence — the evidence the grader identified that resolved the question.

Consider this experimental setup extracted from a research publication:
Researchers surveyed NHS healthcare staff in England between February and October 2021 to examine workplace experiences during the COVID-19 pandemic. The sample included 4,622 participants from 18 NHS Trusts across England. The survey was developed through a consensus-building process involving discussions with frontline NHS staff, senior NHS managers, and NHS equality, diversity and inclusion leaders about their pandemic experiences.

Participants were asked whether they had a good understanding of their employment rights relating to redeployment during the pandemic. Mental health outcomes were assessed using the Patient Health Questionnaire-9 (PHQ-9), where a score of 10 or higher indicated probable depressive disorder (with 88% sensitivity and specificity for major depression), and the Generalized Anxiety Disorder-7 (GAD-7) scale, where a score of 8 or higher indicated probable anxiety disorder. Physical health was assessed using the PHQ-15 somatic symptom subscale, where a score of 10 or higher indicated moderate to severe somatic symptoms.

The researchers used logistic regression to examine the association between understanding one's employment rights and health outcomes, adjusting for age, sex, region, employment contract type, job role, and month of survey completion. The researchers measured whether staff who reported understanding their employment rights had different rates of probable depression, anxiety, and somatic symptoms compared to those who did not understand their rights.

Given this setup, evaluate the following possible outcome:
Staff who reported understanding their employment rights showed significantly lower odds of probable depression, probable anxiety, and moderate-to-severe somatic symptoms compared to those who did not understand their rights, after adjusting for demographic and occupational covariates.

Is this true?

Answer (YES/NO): NO